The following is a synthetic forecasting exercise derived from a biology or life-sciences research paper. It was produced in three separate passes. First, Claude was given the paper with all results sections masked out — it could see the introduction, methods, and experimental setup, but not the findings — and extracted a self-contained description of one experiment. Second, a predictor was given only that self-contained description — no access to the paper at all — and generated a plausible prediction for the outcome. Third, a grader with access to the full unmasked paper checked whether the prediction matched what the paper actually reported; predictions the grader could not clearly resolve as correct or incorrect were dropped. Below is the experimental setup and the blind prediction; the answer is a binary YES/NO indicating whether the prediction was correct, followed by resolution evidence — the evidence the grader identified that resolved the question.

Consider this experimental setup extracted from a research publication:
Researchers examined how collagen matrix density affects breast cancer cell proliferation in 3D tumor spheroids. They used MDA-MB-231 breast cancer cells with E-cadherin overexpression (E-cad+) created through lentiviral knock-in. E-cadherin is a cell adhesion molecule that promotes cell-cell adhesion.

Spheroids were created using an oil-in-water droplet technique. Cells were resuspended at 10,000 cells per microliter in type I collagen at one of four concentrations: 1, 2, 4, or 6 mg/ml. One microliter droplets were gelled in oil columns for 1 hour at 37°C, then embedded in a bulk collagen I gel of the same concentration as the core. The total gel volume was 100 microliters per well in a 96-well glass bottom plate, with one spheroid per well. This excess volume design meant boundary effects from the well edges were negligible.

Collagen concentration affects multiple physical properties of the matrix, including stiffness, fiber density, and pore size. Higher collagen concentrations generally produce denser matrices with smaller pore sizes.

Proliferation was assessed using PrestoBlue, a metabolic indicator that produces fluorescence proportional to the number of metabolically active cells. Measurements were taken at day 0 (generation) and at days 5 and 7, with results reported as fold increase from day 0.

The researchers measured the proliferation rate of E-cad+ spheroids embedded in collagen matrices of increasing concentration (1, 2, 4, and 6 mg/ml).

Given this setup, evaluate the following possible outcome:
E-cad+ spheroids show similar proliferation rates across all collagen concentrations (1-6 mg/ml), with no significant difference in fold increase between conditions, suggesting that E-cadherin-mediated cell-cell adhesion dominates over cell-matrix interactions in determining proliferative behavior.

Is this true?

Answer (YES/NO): NO